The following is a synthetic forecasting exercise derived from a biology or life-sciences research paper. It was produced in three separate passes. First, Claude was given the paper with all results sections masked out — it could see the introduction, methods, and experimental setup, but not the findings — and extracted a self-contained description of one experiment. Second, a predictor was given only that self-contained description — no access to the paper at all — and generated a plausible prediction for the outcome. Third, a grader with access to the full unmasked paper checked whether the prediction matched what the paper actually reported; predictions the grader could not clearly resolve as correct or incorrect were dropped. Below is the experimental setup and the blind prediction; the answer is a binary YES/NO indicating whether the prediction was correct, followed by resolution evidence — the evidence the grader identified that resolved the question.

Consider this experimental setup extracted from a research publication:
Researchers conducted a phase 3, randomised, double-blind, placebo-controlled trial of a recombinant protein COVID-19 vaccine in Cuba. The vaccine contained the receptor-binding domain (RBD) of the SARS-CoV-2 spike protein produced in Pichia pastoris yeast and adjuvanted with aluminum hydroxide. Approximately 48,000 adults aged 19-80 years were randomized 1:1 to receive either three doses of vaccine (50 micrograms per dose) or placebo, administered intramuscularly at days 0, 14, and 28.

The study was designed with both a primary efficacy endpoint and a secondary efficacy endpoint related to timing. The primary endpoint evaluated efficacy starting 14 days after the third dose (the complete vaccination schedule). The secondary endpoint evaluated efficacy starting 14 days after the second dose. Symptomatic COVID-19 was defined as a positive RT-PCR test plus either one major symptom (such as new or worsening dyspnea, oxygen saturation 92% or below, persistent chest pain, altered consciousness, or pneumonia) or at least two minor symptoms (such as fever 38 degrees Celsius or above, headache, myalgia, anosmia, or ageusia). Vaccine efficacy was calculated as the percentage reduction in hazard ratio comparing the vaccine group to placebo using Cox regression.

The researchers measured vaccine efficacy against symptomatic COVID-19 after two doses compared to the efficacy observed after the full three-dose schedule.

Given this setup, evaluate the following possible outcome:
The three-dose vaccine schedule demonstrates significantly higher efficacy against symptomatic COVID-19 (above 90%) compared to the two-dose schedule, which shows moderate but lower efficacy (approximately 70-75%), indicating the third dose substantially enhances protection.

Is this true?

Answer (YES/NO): NO